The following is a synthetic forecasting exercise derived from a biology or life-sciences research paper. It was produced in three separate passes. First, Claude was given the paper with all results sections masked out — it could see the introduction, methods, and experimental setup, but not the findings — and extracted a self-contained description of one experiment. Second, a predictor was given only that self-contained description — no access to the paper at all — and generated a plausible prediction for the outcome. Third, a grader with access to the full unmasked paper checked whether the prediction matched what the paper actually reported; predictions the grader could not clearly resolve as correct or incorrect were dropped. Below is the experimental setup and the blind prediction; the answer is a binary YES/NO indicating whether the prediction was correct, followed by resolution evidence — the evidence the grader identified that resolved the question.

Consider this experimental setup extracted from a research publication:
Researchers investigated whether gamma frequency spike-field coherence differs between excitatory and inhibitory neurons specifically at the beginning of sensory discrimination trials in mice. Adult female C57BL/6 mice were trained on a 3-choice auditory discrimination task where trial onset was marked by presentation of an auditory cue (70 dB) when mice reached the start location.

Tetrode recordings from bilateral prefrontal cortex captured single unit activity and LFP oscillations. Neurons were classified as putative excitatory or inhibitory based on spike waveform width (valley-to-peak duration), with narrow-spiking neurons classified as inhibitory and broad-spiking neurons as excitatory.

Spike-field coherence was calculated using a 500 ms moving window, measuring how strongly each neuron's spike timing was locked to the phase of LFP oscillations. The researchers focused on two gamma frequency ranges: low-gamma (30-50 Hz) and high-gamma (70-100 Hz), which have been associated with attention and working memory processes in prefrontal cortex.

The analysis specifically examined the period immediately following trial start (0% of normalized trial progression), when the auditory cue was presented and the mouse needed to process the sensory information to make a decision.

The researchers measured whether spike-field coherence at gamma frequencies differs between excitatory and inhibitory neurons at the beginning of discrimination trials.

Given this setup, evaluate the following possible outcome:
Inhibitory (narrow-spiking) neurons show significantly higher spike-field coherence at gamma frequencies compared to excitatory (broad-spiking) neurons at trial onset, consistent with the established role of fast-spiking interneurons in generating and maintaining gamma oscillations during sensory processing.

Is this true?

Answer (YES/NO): YES